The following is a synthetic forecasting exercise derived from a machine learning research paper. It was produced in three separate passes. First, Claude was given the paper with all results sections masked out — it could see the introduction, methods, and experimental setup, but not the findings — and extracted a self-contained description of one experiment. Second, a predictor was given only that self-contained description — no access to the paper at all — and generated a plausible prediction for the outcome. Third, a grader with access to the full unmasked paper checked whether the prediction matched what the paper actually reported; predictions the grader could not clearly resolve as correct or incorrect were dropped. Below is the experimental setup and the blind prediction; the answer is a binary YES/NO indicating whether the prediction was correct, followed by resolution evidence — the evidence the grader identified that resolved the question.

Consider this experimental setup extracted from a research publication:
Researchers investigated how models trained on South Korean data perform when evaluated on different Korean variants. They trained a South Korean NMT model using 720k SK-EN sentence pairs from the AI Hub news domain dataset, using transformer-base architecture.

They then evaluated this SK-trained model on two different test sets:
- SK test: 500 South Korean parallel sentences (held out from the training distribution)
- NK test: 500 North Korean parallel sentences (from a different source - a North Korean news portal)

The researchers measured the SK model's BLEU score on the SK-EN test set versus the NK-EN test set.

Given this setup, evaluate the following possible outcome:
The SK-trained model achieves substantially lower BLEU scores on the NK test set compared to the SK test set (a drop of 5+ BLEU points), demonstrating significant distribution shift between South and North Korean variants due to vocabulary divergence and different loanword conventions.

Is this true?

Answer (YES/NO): YES